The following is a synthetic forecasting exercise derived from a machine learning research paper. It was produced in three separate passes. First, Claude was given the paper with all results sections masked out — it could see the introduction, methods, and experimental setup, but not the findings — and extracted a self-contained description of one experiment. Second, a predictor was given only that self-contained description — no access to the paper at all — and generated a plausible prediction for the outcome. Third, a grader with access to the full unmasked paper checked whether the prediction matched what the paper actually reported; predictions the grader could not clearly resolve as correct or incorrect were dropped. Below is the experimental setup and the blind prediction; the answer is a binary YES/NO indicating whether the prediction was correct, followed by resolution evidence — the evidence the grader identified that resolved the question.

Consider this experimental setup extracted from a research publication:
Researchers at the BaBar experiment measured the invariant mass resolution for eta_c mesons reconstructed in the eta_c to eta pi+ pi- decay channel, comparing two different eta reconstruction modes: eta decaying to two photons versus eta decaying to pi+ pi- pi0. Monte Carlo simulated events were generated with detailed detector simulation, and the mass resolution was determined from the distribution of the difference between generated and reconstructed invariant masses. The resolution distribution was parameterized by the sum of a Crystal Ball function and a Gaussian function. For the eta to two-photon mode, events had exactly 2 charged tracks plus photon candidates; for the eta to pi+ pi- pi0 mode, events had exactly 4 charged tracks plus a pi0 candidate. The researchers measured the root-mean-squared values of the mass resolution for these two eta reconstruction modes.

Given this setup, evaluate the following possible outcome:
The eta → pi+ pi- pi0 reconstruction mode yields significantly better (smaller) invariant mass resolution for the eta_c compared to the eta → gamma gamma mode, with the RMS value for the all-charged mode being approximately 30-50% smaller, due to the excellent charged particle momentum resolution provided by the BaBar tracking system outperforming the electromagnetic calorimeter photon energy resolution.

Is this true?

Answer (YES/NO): NO